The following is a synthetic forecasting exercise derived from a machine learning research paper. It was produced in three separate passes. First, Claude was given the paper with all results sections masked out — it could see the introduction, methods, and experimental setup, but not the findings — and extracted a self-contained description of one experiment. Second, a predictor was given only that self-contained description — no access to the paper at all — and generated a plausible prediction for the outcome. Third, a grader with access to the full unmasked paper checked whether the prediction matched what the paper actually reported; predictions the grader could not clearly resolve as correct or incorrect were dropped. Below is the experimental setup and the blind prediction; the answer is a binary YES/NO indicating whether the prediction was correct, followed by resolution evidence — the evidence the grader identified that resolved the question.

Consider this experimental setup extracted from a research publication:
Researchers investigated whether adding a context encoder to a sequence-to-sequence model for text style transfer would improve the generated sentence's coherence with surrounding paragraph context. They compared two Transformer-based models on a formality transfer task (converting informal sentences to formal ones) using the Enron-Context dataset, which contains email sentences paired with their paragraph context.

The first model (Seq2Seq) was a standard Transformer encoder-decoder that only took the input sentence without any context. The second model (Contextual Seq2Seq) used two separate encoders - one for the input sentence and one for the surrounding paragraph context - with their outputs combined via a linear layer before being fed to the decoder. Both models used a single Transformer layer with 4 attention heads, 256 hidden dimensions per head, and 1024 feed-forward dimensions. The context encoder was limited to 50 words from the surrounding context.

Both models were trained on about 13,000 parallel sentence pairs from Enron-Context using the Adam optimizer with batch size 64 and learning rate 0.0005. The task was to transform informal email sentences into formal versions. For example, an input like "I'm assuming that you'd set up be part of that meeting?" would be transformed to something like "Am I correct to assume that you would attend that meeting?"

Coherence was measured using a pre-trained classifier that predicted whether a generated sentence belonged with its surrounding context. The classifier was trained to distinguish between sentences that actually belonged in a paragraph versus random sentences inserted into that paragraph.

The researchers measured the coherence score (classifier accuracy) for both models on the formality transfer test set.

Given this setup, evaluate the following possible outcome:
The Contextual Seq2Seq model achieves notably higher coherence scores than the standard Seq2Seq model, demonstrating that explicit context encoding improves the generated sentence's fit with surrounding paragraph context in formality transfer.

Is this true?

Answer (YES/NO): NO